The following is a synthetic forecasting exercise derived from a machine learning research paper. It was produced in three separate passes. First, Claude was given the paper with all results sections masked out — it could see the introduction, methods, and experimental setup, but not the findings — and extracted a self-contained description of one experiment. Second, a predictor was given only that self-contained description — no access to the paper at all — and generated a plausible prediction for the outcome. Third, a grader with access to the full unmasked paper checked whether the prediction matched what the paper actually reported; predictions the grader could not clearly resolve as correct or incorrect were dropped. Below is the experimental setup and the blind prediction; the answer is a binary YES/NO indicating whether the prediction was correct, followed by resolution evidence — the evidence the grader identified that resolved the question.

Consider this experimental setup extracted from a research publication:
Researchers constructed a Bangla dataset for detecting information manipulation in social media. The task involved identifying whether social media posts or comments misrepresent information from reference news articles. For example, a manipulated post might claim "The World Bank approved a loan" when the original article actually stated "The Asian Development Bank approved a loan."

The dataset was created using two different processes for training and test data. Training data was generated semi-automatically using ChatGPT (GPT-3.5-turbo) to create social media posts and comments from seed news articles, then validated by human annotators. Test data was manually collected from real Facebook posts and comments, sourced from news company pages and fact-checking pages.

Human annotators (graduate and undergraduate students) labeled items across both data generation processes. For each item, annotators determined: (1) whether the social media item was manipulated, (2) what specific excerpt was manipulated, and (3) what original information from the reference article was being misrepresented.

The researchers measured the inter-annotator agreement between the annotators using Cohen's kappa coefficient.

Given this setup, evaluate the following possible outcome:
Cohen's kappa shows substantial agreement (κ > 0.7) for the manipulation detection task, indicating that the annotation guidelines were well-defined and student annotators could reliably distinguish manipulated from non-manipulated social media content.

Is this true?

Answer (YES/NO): YES